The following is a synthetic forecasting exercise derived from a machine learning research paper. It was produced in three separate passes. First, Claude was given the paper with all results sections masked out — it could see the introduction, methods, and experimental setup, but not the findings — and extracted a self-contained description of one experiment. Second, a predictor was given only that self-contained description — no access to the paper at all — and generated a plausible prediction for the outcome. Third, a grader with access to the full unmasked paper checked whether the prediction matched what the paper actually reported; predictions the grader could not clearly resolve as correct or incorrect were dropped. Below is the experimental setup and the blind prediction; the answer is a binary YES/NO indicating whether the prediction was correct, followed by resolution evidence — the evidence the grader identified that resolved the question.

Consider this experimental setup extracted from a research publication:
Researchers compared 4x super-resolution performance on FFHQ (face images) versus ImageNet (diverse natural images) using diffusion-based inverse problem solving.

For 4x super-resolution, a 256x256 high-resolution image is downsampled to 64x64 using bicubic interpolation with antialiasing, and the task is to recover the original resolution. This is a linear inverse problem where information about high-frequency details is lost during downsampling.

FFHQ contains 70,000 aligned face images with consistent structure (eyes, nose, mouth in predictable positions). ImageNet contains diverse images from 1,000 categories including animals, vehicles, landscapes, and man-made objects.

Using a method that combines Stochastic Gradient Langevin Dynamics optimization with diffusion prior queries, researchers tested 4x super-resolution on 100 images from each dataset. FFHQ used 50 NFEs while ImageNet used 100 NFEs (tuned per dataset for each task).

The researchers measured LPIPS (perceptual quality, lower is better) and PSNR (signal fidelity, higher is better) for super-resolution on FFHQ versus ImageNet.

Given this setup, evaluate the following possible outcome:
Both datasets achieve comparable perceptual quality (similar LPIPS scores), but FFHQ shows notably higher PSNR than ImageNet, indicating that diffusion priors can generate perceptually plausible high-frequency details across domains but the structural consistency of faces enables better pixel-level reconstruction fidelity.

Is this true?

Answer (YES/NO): NO